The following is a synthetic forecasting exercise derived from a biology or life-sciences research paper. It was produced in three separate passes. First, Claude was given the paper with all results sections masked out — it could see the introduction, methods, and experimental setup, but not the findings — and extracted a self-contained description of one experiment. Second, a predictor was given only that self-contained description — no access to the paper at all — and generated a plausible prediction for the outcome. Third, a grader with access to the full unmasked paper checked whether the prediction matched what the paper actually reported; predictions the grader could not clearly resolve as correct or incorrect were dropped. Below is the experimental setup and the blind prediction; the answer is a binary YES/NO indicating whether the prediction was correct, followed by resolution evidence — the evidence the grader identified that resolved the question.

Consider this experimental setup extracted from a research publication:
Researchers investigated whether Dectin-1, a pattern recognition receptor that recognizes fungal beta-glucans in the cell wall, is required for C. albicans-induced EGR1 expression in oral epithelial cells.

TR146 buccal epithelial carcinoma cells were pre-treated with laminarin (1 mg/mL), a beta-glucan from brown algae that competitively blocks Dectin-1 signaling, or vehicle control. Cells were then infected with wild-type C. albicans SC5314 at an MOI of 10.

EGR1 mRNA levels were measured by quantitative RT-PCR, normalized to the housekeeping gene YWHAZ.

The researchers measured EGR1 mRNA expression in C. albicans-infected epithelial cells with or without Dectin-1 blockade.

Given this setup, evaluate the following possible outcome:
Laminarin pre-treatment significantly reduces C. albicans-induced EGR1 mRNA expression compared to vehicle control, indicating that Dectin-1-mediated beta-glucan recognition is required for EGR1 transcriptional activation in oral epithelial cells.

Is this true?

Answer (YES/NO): NO